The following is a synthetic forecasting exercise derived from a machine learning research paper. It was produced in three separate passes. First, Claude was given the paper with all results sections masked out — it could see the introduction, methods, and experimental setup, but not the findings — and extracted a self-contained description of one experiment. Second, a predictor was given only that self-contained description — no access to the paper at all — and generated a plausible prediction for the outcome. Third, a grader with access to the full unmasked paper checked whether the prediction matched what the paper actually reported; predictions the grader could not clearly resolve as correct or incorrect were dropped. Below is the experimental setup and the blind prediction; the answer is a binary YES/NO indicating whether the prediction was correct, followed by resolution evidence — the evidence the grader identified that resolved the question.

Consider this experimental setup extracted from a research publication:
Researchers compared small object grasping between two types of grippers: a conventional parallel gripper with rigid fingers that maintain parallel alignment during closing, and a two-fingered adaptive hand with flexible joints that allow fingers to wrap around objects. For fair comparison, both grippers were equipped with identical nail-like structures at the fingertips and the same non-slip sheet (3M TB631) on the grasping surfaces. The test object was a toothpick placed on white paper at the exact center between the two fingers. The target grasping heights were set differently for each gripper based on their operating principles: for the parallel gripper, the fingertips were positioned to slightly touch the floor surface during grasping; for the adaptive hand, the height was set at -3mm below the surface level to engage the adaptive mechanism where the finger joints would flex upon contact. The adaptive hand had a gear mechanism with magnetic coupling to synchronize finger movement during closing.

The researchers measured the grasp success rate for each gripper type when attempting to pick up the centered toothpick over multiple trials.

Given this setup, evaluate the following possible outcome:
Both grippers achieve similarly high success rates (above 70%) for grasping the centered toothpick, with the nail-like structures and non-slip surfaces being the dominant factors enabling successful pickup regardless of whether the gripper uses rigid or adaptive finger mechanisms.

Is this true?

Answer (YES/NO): YES